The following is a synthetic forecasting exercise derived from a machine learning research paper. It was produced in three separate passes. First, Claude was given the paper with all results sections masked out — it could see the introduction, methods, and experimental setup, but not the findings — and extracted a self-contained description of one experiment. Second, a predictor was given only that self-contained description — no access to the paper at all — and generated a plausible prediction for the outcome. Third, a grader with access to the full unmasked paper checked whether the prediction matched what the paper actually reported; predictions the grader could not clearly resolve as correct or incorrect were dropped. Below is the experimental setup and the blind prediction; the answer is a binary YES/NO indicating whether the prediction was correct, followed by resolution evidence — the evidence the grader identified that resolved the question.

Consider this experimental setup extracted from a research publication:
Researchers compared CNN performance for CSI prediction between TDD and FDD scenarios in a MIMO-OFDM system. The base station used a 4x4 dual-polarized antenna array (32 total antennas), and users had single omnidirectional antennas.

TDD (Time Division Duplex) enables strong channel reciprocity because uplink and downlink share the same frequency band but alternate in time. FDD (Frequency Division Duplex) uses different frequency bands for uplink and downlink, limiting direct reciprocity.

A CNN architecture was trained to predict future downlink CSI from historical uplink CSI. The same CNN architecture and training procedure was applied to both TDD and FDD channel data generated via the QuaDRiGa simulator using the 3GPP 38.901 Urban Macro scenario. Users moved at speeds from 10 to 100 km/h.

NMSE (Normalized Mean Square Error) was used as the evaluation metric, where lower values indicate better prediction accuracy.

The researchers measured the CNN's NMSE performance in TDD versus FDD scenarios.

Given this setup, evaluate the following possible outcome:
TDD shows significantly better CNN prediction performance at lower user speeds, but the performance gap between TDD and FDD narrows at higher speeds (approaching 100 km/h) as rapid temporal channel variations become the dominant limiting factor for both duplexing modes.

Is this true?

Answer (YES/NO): NO